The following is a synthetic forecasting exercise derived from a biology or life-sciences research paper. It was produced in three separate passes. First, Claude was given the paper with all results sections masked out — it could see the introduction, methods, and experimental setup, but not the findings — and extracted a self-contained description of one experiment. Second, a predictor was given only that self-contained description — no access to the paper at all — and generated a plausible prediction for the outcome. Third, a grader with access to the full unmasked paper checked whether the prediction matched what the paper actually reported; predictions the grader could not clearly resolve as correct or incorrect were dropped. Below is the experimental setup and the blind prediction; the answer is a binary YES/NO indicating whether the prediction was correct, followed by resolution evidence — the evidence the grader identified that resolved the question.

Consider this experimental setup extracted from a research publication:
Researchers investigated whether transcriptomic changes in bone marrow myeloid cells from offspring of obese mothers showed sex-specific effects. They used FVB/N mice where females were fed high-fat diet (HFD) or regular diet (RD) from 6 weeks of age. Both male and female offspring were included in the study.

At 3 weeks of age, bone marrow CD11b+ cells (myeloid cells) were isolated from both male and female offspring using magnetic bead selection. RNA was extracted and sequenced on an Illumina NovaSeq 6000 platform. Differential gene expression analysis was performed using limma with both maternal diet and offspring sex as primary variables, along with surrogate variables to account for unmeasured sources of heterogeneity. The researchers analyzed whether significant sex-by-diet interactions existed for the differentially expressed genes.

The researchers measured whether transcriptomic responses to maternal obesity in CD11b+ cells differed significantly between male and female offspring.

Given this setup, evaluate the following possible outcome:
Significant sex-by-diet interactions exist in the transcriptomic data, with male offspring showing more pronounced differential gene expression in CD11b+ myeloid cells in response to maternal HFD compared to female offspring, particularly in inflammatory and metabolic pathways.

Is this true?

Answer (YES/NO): NO